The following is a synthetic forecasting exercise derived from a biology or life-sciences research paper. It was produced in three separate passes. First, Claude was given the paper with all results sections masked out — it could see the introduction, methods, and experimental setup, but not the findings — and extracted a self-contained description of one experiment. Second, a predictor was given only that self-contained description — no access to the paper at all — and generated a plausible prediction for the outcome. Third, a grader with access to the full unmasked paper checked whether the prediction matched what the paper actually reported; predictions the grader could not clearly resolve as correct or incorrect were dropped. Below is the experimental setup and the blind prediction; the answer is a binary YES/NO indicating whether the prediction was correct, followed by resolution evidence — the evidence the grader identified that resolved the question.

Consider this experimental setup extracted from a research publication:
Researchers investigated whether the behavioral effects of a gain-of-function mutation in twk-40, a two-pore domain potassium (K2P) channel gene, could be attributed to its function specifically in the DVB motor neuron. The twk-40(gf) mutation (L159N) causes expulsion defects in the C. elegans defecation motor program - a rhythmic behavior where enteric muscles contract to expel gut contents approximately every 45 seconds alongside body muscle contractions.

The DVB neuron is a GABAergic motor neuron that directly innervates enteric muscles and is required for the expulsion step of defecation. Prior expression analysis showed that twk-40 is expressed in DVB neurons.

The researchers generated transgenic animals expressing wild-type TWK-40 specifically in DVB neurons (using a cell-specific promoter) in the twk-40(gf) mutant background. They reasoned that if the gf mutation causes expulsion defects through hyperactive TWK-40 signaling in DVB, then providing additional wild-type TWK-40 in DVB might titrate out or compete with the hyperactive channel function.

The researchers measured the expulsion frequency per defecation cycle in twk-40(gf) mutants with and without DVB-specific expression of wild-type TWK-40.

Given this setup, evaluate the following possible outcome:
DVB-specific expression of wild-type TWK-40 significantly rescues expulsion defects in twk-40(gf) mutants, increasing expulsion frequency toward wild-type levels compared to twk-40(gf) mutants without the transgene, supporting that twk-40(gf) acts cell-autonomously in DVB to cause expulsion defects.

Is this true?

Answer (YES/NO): YES